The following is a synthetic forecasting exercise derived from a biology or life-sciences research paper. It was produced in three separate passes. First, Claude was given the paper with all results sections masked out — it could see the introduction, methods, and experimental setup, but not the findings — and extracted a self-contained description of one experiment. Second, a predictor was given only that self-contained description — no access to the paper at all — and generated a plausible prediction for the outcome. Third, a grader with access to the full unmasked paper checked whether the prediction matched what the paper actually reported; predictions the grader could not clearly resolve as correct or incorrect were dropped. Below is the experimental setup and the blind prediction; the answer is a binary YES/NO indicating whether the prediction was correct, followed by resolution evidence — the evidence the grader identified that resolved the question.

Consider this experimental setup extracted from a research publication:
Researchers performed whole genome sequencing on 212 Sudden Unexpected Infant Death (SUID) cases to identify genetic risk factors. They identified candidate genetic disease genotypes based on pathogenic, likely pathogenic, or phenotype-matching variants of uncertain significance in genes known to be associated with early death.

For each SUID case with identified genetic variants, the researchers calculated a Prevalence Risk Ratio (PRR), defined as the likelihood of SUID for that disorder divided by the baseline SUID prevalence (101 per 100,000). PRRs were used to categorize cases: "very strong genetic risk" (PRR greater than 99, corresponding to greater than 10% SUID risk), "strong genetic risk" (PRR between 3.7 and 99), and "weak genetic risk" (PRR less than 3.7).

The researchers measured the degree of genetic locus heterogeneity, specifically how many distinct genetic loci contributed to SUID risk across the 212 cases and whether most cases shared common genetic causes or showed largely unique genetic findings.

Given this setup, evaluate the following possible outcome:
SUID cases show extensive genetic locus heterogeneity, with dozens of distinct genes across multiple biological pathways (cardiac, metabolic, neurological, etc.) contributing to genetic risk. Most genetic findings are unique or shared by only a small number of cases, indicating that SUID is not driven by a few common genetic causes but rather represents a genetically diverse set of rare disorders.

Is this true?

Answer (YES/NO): YES